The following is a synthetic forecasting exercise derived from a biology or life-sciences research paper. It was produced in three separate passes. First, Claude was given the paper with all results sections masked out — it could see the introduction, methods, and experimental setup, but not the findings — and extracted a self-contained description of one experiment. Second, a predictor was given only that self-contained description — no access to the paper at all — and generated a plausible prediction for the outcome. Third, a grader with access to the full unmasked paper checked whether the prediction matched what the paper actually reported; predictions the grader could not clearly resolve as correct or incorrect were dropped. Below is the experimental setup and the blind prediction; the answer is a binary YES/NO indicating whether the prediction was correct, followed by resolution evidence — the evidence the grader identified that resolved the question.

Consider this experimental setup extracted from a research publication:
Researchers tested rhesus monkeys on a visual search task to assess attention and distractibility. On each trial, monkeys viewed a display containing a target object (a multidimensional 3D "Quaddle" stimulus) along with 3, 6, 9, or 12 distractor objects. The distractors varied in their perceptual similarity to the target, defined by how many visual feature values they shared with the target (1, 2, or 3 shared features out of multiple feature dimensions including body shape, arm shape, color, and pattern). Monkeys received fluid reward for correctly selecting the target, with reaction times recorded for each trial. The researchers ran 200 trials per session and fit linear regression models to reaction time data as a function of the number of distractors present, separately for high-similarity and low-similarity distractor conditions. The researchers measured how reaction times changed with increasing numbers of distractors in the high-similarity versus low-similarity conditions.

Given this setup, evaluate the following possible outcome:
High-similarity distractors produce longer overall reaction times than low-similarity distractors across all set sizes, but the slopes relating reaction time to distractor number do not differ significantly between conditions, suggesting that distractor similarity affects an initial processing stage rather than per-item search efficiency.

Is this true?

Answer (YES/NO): NO